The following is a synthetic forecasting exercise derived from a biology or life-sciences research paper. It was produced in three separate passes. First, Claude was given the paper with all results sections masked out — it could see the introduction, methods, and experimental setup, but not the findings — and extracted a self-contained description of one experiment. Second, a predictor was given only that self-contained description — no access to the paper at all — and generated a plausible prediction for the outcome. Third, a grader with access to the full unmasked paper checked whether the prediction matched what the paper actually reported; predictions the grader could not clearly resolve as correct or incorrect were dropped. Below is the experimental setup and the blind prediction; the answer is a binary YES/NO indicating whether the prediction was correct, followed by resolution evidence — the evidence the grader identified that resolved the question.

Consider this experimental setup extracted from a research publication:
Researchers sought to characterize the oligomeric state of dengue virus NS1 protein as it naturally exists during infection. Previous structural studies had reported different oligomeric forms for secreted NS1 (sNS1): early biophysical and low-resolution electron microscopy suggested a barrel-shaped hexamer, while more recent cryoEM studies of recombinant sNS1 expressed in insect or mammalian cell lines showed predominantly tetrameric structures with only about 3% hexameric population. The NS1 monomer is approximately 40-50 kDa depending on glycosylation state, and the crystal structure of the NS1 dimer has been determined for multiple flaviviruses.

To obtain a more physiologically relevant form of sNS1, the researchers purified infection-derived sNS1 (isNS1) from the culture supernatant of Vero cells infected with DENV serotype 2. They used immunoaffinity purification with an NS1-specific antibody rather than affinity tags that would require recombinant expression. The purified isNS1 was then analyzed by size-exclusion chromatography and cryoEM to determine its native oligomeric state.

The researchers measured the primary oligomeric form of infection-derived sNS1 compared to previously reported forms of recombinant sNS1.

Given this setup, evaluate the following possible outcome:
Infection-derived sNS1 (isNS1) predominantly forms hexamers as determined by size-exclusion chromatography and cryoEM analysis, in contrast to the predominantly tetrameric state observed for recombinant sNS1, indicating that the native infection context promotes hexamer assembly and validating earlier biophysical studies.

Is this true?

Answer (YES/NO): NO